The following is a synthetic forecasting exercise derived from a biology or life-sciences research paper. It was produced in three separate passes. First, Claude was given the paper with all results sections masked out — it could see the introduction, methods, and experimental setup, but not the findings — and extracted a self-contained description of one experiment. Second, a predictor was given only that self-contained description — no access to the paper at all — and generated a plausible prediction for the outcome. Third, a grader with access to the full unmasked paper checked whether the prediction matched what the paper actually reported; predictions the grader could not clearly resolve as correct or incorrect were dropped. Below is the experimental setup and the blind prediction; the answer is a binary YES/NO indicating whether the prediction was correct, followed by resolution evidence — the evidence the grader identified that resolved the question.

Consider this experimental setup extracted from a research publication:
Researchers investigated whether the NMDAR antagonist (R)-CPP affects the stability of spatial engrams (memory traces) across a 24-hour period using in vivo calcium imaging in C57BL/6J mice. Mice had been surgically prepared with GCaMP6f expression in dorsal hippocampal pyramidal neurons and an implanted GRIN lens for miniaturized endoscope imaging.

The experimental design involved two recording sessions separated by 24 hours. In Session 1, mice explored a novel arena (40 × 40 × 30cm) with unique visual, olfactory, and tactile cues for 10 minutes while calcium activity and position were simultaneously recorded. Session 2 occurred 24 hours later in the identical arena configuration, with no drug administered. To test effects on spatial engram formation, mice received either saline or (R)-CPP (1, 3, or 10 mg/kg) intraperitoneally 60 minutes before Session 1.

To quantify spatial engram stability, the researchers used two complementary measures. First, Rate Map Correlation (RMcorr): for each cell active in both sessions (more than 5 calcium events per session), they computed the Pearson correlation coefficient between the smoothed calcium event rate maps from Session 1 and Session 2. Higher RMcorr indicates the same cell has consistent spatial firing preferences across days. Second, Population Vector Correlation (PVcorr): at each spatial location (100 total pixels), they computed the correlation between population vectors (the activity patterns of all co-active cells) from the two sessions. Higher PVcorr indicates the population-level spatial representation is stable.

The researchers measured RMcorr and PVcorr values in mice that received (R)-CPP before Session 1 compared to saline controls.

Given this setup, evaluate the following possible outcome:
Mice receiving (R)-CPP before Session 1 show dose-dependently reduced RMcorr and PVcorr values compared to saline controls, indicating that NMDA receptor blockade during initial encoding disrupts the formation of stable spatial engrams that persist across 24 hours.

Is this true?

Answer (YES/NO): YES